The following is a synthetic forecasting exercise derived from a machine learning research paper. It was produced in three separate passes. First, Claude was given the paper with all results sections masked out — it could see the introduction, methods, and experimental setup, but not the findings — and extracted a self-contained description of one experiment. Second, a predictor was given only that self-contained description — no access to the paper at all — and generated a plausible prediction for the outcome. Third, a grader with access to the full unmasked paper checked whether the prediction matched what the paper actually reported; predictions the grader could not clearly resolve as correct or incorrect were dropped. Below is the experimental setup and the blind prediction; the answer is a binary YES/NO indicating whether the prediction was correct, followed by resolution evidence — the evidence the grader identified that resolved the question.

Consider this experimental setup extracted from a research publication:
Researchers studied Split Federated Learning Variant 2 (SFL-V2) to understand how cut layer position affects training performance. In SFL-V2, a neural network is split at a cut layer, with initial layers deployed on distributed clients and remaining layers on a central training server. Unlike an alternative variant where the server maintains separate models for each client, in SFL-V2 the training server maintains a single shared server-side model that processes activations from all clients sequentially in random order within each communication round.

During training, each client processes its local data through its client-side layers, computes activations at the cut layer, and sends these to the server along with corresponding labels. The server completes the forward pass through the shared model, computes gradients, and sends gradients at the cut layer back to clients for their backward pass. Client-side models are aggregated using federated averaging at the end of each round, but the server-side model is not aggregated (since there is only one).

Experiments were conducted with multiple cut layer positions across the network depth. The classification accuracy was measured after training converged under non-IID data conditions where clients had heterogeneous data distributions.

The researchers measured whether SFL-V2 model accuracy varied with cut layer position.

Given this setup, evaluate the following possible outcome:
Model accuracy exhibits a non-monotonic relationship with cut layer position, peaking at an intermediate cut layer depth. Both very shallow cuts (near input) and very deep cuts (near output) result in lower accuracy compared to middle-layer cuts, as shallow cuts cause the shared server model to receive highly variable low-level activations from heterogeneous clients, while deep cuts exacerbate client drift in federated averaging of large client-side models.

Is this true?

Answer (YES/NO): NO